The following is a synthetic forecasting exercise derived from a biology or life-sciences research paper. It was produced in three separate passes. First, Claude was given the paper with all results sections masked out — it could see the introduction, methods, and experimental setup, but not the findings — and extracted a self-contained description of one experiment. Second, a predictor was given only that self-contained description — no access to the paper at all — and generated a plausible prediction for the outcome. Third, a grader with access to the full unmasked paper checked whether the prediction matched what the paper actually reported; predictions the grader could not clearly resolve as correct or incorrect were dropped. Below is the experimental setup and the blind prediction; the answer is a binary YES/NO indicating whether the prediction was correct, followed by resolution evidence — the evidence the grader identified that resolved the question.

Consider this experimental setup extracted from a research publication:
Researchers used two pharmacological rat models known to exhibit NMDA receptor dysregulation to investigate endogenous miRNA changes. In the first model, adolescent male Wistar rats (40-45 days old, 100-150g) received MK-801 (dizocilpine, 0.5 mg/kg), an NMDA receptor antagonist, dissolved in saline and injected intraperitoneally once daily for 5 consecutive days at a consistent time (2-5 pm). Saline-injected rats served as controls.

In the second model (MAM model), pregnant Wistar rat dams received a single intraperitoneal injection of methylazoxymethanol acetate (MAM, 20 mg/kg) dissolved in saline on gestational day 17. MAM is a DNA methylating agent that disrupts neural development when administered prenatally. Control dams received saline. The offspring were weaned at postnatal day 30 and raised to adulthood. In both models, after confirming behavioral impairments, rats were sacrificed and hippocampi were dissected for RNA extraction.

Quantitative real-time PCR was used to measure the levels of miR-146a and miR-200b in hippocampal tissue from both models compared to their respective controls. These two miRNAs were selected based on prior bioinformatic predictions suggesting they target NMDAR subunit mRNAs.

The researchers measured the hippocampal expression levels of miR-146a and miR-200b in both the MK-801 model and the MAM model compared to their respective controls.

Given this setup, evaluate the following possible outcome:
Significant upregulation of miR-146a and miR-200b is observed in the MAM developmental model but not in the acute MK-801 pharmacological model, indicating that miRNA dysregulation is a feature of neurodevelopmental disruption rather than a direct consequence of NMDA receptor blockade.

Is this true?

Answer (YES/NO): NO